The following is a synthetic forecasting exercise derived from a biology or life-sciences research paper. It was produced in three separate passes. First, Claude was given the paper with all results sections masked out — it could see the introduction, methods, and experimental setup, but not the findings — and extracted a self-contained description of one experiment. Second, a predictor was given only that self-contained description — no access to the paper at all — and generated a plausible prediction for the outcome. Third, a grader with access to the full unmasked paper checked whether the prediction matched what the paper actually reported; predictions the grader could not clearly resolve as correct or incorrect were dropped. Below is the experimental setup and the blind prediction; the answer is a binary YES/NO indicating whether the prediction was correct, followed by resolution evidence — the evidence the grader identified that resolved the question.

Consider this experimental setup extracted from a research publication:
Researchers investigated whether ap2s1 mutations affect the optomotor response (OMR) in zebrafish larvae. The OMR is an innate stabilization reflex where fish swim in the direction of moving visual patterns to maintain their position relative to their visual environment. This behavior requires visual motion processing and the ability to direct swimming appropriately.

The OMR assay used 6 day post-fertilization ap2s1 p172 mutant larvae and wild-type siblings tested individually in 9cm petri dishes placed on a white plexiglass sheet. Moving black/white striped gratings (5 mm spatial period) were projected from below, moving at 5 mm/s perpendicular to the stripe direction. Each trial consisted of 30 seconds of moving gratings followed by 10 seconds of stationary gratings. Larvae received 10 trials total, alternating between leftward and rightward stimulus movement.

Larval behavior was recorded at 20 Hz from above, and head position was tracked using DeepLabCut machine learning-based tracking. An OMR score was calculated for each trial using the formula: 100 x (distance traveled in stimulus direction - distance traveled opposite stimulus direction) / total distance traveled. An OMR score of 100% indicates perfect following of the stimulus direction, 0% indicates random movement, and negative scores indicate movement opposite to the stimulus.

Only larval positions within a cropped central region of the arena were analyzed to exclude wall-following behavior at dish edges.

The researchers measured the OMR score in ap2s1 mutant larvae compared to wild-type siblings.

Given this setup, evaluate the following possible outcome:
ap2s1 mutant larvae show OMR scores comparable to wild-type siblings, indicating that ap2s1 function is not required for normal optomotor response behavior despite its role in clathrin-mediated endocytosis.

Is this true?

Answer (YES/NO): NO